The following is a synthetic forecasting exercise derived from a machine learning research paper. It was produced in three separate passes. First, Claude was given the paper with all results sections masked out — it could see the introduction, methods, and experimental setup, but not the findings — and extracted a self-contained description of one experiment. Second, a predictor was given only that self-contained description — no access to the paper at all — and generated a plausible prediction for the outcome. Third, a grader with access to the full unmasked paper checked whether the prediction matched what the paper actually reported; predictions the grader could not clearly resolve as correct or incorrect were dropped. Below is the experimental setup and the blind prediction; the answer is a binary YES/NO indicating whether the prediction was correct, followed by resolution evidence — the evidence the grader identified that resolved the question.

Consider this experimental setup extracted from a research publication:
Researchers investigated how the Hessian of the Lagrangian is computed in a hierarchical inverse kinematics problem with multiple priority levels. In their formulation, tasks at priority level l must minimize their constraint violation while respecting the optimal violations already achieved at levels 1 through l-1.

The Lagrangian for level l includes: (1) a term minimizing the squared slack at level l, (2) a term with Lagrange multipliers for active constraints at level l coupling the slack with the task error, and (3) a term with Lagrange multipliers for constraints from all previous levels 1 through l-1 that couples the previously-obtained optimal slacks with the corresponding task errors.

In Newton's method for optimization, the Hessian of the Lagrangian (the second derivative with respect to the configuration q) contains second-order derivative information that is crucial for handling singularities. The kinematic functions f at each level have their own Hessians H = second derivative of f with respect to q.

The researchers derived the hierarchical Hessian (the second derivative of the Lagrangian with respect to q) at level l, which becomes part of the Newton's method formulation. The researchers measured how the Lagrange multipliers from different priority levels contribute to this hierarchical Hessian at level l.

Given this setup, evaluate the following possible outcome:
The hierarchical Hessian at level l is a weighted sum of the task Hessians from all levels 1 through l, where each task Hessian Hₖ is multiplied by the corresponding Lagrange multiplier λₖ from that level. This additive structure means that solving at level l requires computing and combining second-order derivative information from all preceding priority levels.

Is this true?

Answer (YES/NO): YES